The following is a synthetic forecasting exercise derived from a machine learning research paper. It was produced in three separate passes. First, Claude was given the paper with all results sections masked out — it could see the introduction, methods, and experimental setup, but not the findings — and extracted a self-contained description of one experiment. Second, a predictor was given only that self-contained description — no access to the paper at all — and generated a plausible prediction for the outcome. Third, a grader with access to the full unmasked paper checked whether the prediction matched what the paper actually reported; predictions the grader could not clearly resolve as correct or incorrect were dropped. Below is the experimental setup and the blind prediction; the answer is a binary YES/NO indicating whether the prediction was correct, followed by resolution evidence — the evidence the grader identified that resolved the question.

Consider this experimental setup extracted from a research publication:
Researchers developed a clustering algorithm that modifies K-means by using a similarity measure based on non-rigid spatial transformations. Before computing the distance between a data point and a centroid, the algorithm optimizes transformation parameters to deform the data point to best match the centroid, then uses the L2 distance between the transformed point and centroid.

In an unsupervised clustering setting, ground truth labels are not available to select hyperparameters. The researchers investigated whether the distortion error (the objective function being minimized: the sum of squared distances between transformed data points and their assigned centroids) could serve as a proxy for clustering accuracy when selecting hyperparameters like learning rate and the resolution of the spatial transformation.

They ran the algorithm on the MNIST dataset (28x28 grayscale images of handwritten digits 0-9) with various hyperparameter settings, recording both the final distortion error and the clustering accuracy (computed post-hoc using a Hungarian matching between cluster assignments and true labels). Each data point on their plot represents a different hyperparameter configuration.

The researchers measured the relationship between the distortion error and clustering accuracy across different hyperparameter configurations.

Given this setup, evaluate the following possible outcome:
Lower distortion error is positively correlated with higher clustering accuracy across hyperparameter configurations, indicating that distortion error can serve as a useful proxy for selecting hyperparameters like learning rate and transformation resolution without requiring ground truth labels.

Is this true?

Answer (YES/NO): NO